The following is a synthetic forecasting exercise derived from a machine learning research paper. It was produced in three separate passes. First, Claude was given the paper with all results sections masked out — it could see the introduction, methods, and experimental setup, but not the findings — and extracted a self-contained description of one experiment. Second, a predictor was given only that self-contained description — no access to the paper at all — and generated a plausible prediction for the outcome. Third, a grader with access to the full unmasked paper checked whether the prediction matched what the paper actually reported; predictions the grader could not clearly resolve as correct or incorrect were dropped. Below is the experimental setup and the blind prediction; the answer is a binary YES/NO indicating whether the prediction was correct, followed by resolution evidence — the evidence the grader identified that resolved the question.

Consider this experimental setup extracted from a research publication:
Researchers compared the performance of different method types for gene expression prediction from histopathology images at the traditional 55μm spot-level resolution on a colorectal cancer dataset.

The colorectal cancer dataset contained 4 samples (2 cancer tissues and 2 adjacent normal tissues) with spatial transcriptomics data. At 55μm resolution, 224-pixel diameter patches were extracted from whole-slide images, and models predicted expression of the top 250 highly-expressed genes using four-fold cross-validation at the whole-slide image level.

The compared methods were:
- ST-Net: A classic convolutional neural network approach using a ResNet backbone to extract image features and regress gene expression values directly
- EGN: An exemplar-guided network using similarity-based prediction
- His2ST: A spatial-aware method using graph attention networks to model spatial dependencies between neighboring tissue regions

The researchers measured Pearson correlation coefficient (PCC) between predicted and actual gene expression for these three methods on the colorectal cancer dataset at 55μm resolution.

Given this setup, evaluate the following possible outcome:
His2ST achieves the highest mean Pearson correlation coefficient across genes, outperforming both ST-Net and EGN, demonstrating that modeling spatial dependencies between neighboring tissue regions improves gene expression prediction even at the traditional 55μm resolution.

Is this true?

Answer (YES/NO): NO